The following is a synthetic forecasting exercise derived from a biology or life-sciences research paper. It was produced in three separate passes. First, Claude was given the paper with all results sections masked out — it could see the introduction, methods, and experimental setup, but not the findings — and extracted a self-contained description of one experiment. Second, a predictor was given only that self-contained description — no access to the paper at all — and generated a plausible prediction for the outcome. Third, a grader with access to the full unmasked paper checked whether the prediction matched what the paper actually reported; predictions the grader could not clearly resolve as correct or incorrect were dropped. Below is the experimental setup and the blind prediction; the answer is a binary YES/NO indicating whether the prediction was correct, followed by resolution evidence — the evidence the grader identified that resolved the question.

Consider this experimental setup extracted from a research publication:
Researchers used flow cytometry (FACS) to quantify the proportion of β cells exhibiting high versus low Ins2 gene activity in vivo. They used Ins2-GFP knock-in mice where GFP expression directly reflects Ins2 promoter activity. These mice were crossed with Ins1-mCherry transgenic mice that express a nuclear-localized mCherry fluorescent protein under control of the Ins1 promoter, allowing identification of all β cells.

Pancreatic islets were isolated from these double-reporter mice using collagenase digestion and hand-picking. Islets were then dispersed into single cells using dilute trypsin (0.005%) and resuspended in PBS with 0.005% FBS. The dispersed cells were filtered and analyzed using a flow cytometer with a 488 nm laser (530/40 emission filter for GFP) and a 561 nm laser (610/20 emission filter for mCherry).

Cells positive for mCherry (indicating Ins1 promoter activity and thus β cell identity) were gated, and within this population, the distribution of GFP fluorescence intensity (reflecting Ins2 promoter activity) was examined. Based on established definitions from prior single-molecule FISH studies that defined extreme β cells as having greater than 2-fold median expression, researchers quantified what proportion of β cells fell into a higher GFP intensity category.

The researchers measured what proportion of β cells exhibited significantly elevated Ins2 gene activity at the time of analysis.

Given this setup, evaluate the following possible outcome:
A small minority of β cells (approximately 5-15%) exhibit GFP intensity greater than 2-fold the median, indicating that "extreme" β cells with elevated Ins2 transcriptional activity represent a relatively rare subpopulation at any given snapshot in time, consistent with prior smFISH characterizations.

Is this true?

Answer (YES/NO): NO